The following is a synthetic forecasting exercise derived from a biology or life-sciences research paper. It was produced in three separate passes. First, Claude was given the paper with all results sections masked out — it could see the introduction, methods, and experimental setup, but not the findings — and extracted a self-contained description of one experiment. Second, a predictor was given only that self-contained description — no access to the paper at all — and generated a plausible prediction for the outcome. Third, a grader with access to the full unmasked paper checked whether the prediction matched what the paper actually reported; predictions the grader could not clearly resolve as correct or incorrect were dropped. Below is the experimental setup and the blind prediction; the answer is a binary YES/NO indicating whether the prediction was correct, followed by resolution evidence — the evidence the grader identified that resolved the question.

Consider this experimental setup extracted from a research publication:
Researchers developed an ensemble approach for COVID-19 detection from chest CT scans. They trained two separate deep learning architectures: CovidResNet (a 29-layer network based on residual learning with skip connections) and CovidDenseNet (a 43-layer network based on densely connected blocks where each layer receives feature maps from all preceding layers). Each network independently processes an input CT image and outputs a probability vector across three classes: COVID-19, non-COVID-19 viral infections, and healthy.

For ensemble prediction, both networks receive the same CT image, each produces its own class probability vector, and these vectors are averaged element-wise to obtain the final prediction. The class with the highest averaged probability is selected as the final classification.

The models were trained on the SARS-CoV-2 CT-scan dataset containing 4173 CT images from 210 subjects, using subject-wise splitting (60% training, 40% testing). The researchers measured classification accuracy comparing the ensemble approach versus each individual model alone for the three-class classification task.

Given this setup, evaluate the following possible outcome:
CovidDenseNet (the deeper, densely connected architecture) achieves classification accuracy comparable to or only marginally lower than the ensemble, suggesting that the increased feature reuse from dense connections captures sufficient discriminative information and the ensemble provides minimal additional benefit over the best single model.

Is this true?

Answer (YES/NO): NO